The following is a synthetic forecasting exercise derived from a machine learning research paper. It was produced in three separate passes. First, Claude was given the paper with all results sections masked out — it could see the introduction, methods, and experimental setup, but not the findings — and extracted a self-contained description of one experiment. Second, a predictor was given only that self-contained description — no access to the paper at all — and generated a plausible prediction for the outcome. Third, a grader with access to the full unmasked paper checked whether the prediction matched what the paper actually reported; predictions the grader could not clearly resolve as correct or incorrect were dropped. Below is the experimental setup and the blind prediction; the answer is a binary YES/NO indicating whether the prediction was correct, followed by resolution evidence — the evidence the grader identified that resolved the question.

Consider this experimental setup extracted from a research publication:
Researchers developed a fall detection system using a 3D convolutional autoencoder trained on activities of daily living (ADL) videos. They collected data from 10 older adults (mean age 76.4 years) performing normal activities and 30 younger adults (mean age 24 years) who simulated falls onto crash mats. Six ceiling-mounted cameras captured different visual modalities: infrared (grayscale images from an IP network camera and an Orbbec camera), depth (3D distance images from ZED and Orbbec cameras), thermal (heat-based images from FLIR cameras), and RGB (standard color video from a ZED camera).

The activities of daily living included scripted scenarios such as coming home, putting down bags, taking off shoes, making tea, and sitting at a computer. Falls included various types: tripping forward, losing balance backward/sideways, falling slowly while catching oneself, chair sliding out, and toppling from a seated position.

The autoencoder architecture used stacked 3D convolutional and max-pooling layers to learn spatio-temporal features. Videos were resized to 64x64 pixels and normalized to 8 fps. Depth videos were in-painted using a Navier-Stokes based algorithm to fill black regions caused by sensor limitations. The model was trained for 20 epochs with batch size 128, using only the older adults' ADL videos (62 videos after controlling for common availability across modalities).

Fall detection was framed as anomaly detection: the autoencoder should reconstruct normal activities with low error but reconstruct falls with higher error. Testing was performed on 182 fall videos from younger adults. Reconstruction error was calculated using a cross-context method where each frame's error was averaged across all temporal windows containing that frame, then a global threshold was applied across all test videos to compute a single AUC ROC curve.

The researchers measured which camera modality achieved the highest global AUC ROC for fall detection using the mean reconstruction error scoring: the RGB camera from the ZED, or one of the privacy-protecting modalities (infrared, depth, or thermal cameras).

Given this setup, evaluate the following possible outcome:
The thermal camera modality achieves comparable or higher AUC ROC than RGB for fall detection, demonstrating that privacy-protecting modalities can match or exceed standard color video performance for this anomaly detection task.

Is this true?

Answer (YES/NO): YES